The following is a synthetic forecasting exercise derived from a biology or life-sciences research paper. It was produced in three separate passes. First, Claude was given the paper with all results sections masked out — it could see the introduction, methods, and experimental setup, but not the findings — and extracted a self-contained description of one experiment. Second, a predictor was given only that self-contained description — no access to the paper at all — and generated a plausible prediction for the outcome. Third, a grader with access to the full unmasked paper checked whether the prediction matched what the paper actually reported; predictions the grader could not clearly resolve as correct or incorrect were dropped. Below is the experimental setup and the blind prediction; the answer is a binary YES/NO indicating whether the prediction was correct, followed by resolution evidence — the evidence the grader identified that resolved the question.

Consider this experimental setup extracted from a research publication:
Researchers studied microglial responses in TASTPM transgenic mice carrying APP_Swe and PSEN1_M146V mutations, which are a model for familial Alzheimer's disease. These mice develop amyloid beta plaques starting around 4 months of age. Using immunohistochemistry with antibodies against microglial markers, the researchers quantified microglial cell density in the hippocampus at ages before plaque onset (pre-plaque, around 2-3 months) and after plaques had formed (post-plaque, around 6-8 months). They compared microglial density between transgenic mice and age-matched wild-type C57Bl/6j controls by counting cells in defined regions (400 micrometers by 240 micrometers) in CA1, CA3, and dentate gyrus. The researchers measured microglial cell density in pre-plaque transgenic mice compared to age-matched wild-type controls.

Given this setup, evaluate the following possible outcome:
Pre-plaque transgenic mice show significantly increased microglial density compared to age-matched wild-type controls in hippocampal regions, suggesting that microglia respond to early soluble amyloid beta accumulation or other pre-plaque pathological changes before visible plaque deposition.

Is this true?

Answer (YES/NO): YES